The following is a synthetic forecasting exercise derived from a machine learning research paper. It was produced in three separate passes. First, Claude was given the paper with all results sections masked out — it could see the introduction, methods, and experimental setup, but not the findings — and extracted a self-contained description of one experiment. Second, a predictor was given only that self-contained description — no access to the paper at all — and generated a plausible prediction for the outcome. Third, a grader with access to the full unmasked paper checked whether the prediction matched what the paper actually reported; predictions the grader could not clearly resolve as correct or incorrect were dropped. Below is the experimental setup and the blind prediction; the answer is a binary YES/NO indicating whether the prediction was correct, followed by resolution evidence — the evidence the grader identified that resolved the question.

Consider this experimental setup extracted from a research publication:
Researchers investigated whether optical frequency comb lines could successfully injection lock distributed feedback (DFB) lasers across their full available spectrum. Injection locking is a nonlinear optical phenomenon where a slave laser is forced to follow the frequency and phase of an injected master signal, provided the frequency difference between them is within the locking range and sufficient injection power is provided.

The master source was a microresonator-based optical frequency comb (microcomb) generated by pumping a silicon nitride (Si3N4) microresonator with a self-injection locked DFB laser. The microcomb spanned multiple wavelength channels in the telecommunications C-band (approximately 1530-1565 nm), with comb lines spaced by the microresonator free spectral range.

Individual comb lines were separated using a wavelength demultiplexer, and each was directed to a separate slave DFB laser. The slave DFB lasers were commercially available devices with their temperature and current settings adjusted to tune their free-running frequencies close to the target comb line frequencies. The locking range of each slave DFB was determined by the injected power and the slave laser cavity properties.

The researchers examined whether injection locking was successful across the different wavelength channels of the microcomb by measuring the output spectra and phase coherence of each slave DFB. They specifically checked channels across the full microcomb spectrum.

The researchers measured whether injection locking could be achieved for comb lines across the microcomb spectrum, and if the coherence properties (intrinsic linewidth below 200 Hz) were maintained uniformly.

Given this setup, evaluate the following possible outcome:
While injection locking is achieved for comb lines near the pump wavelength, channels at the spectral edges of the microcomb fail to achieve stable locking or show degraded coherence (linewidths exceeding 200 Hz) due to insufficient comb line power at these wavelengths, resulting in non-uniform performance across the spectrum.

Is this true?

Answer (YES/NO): NO